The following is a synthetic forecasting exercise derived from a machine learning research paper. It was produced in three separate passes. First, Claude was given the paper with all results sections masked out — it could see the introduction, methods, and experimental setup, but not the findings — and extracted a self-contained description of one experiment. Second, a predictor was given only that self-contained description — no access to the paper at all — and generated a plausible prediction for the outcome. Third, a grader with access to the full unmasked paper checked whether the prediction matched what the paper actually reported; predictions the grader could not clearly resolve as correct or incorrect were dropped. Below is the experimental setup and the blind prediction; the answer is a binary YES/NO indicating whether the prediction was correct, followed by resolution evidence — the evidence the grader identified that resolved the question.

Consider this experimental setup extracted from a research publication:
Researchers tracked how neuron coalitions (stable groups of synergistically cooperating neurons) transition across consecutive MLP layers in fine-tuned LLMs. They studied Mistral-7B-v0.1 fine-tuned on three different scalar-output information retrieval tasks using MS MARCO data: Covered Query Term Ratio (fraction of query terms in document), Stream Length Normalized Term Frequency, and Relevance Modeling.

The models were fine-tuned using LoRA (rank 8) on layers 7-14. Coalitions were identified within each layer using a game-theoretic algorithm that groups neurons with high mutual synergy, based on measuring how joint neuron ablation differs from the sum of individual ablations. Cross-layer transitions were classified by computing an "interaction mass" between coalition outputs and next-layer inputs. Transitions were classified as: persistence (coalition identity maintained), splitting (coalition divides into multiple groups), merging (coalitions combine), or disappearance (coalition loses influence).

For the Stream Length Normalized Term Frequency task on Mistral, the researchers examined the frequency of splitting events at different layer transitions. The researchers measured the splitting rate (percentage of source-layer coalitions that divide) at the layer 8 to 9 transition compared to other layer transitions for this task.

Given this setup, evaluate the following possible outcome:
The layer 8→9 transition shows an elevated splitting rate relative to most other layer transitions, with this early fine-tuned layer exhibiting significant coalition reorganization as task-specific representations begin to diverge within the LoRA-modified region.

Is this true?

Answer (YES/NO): YES